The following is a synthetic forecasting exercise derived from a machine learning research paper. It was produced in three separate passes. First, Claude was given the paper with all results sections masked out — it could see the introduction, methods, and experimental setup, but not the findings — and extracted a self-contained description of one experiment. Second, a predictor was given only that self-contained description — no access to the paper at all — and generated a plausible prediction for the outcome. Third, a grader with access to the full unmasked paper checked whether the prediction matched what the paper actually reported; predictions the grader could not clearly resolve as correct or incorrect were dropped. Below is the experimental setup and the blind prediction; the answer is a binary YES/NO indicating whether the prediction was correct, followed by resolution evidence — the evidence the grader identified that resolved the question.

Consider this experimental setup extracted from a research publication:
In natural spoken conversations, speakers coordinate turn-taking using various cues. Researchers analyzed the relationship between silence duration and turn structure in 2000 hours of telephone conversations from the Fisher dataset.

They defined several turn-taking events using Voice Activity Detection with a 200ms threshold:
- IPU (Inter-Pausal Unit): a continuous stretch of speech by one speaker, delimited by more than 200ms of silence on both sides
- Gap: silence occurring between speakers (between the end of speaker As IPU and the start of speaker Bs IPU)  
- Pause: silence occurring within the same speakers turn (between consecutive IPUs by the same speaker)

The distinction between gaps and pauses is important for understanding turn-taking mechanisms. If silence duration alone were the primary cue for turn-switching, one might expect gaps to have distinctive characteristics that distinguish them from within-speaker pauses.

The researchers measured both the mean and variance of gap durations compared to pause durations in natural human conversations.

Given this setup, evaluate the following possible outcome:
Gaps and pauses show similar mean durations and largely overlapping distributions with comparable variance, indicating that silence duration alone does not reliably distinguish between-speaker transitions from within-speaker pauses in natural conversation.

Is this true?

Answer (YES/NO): NO